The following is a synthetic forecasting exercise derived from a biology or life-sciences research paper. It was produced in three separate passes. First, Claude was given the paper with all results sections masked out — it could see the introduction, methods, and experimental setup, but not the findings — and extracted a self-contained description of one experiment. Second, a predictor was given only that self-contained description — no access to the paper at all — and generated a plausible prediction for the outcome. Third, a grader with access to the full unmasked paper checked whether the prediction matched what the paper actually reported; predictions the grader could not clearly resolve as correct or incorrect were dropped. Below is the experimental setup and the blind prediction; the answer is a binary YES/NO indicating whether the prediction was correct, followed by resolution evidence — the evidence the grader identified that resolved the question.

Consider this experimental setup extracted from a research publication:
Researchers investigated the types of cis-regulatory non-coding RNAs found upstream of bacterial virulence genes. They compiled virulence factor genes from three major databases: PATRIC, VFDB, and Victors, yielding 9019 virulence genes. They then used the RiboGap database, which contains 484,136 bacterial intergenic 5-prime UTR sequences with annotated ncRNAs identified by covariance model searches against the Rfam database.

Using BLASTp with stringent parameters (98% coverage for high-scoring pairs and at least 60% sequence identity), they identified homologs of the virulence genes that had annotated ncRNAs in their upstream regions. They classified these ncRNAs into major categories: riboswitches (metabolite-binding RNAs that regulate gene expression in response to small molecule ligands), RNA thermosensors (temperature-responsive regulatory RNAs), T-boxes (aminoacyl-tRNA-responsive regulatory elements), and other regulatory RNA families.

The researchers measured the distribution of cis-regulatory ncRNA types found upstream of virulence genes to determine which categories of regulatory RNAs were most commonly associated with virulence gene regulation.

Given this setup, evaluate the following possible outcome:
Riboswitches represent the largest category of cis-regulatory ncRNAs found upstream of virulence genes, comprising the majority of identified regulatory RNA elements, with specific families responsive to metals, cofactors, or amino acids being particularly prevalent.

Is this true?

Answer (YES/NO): NO